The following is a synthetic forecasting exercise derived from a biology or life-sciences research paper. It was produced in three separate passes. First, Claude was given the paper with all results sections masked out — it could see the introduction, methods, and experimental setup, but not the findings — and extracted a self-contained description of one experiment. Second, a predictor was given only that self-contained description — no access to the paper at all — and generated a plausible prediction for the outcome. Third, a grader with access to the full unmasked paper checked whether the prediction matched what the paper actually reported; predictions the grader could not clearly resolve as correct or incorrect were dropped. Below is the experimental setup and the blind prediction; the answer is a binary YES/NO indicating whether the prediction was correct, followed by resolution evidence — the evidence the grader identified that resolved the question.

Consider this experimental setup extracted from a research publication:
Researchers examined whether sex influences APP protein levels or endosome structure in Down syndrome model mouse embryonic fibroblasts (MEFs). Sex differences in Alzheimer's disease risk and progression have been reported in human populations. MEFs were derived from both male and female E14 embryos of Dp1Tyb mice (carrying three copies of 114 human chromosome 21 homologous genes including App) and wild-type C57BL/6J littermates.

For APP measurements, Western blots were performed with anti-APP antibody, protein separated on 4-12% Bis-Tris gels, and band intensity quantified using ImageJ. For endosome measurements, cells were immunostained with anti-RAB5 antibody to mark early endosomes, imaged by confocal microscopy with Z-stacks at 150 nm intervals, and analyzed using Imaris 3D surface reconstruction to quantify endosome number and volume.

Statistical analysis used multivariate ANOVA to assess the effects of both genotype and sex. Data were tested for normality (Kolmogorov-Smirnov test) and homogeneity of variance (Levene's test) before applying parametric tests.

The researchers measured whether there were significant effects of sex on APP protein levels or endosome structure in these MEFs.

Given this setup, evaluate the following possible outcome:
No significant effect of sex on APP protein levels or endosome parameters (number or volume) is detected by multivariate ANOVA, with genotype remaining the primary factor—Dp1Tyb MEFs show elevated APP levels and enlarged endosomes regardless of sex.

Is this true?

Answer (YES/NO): NO